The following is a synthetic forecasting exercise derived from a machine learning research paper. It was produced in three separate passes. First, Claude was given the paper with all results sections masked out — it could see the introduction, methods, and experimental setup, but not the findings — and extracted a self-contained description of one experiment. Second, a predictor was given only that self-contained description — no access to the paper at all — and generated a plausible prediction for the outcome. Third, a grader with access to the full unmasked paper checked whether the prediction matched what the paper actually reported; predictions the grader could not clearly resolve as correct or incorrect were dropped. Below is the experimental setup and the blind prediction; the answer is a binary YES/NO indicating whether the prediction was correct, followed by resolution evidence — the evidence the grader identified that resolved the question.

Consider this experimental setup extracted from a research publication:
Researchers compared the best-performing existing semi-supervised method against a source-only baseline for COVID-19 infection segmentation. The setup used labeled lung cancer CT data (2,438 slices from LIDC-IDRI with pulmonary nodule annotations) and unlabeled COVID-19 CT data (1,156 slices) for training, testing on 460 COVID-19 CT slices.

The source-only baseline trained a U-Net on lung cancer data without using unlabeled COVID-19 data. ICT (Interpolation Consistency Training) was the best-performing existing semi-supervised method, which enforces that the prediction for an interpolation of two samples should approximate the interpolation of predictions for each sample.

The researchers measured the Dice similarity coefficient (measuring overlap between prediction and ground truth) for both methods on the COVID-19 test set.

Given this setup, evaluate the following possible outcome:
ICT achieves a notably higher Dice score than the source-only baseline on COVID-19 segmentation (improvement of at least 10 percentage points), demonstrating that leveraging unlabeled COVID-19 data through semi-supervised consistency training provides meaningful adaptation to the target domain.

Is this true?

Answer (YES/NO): NO